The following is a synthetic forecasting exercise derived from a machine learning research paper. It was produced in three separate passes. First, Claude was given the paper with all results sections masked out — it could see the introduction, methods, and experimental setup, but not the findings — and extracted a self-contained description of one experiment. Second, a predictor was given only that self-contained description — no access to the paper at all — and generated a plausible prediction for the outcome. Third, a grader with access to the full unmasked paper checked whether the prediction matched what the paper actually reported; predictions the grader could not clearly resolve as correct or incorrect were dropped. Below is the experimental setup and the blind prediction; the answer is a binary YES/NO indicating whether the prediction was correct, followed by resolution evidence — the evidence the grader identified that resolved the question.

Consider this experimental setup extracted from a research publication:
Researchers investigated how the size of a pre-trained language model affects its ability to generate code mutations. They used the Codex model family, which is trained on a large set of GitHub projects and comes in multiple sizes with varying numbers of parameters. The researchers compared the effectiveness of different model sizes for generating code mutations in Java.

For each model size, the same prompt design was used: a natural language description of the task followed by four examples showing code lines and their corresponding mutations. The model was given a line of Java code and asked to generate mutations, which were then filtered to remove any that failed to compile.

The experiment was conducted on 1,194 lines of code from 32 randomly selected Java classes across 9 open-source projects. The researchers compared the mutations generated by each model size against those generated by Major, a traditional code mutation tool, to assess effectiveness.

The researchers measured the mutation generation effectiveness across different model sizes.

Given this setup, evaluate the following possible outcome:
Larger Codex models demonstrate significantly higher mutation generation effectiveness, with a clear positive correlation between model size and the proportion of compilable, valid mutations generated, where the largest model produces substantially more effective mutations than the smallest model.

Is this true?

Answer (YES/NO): NO